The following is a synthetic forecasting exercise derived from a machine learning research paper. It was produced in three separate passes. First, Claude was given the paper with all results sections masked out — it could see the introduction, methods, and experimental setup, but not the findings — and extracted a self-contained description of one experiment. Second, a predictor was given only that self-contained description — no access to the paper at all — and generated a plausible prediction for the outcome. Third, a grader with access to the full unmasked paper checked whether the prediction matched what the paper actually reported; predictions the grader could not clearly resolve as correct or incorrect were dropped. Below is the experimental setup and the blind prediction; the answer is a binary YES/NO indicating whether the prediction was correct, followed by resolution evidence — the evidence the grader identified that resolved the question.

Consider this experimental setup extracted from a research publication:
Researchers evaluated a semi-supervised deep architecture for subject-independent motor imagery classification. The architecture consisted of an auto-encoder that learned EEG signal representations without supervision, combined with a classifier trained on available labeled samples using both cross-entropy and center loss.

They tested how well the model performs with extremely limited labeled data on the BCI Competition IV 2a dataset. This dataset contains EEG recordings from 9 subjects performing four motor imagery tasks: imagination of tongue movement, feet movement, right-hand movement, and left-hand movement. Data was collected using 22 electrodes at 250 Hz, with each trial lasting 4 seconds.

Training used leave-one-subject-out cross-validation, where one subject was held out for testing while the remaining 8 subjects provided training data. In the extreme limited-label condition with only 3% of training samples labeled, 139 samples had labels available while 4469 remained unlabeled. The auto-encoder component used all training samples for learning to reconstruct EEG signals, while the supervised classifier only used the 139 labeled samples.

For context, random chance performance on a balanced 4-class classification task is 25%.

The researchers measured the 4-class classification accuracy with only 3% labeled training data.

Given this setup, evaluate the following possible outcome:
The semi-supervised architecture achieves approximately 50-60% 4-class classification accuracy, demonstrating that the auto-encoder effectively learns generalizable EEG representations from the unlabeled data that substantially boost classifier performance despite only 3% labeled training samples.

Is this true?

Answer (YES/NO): NO